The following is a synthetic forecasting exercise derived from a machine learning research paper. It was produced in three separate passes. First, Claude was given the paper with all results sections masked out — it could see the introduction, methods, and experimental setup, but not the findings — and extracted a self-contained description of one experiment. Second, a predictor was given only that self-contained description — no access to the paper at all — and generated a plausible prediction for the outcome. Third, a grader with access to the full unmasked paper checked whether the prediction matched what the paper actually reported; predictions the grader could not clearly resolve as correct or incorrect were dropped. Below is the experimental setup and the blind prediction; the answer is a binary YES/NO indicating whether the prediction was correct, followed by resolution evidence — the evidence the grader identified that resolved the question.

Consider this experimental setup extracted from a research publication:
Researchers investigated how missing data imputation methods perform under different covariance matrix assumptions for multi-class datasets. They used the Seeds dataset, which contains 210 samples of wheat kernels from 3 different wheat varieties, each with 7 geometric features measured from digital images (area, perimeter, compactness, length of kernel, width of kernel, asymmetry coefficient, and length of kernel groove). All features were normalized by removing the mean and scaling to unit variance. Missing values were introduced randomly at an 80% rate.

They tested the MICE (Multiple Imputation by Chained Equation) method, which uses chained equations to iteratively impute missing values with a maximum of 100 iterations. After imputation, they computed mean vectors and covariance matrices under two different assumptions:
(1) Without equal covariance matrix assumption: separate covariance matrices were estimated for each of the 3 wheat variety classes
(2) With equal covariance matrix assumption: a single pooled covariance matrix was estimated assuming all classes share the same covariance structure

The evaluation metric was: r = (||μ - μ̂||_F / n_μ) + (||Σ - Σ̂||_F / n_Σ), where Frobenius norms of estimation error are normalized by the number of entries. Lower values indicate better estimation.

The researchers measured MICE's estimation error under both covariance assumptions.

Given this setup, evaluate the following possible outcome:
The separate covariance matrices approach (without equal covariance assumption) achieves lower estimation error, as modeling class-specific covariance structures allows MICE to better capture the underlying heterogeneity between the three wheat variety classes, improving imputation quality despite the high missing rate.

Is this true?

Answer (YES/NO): YES